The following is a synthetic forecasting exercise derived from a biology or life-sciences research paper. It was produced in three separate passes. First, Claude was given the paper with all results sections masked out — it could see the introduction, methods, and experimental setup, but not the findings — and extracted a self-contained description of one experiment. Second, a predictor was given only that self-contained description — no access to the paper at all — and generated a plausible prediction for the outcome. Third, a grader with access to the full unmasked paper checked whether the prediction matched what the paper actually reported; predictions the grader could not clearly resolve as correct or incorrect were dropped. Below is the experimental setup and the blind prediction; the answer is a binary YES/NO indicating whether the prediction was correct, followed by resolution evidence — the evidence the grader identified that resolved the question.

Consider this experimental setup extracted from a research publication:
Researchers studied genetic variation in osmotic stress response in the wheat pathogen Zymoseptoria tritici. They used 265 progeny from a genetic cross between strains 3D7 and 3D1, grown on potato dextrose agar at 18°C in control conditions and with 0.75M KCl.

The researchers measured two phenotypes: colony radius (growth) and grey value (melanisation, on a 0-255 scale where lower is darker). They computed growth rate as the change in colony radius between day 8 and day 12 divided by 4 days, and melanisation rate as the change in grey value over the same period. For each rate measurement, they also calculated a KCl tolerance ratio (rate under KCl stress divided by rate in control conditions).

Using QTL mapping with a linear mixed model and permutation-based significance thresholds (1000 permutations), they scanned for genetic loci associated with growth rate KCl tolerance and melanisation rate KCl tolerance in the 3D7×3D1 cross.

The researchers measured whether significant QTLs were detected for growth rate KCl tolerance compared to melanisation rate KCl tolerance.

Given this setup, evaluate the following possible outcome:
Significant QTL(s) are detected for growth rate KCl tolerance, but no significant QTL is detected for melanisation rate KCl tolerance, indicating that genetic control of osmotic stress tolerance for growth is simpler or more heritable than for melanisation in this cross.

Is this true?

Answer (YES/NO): YES